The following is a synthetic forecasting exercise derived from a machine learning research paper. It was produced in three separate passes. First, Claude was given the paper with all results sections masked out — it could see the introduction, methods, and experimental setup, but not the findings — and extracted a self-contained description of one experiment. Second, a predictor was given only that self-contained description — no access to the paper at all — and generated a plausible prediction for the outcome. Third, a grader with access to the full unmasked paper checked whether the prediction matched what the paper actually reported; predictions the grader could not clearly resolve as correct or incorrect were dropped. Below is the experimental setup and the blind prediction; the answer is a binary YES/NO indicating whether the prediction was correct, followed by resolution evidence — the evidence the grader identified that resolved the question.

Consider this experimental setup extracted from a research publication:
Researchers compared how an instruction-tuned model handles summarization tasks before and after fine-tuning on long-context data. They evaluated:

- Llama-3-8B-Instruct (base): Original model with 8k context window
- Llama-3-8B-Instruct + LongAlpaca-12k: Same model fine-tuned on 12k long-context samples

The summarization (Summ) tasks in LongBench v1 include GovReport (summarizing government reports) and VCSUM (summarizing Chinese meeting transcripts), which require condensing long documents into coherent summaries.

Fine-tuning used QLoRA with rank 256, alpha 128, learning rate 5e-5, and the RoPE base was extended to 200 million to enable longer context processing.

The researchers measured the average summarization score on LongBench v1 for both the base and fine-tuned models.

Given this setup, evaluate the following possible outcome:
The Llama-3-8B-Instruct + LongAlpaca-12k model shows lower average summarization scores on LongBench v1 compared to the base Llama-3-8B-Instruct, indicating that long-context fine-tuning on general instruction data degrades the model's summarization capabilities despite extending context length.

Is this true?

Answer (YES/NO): NO